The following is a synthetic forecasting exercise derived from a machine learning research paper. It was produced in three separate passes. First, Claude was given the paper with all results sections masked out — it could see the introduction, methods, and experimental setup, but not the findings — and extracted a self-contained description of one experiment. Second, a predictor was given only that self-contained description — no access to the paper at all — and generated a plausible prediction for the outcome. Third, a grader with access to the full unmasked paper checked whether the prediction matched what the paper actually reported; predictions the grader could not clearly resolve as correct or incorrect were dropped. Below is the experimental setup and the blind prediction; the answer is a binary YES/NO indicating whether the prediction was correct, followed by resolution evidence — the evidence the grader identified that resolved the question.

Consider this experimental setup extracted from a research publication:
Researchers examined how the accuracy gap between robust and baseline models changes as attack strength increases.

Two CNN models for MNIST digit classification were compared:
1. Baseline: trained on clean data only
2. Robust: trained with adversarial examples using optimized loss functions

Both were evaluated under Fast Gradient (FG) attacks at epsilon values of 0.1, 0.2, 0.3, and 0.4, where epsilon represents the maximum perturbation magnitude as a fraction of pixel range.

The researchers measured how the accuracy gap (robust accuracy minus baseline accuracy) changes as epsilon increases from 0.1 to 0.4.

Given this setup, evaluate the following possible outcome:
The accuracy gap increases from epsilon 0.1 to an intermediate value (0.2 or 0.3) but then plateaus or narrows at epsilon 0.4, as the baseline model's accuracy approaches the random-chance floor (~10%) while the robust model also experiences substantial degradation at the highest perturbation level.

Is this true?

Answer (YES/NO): YES